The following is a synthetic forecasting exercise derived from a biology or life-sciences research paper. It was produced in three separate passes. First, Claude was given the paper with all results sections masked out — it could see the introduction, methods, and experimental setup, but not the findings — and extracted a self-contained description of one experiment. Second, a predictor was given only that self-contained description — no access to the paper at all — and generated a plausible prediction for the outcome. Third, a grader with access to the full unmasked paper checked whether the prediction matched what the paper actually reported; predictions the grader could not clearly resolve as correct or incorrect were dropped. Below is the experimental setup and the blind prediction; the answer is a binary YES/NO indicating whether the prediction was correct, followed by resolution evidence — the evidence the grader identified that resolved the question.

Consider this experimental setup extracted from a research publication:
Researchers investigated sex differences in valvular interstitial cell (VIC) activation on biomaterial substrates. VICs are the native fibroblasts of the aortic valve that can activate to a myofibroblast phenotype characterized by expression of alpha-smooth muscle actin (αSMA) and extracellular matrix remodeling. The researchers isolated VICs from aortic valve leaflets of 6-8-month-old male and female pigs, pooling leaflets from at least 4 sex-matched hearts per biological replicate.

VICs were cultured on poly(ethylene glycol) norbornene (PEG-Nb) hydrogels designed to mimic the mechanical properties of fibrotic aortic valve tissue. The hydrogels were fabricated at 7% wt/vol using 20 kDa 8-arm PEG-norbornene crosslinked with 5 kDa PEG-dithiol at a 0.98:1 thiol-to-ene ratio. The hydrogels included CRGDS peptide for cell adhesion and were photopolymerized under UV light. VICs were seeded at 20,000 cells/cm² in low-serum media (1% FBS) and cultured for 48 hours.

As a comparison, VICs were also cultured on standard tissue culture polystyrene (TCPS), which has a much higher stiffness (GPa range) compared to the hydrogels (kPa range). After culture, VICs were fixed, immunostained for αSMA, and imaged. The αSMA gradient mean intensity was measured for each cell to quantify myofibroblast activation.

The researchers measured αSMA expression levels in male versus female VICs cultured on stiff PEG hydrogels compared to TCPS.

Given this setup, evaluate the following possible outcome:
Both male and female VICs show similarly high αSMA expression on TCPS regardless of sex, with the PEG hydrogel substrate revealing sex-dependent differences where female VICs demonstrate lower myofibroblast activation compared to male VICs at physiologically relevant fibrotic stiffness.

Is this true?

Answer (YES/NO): NO